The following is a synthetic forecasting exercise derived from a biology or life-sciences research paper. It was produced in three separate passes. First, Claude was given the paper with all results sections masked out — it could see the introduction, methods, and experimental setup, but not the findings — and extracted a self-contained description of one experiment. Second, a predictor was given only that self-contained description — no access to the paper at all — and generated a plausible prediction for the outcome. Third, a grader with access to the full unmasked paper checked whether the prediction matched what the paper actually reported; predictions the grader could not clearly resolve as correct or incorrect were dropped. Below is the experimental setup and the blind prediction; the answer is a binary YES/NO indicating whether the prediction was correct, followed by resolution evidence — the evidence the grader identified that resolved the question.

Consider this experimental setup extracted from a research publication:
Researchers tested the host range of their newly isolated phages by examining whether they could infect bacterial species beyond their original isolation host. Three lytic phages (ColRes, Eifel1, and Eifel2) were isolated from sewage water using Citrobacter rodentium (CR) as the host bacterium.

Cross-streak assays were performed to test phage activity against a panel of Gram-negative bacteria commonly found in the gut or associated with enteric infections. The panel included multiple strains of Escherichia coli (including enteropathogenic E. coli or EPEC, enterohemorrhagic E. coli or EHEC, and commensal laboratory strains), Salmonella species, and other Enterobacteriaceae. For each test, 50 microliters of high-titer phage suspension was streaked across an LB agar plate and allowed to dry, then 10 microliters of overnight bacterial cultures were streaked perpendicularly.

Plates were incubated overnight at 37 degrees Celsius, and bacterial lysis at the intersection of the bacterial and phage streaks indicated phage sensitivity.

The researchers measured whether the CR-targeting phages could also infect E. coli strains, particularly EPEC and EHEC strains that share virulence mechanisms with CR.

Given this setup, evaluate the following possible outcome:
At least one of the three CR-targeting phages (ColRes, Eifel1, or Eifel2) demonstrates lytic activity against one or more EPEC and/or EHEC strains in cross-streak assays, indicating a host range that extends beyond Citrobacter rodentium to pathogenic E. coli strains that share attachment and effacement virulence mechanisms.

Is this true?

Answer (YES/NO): NO